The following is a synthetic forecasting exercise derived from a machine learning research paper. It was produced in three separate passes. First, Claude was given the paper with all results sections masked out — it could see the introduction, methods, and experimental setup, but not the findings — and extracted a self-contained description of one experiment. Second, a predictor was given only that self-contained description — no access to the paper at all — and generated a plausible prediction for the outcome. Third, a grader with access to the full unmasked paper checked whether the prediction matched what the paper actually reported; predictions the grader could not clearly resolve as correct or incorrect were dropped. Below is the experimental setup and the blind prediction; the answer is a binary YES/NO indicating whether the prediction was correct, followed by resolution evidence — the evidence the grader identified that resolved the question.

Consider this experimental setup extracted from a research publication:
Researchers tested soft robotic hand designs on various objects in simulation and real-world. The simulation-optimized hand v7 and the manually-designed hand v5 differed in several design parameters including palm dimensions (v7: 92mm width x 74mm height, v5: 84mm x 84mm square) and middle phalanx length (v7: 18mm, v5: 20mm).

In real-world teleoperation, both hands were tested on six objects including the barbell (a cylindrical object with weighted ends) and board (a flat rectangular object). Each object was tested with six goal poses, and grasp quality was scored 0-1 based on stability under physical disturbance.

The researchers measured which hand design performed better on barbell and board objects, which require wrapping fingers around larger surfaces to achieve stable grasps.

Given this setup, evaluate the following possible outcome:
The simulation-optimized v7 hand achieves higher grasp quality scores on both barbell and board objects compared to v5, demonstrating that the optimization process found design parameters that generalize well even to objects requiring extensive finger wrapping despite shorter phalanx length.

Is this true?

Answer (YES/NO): NO